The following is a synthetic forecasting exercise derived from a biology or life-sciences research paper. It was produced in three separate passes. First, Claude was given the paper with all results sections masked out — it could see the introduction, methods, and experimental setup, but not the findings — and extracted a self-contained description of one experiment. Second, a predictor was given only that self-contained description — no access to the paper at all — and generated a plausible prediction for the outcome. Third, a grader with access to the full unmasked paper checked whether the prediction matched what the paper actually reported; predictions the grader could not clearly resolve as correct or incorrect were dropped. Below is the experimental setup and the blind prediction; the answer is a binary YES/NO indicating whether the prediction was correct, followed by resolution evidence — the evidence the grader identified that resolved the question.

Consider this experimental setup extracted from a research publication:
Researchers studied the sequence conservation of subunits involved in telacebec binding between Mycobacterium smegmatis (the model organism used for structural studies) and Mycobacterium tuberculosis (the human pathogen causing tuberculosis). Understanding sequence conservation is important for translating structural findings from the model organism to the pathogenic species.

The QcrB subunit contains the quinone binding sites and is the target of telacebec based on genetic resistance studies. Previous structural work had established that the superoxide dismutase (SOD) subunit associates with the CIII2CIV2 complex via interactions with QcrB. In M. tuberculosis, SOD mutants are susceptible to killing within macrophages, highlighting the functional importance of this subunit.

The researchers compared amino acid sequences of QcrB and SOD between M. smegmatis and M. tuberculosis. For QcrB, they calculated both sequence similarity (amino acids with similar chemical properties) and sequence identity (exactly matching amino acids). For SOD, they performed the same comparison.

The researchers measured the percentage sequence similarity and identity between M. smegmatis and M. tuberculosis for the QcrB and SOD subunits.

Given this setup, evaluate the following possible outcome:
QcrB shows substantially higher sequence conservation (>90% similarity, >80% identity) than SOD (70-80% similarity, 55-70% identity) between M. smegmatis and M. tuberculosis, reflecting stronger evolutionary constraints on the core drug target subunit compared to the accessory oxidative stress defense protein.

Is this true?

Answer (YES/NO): NO